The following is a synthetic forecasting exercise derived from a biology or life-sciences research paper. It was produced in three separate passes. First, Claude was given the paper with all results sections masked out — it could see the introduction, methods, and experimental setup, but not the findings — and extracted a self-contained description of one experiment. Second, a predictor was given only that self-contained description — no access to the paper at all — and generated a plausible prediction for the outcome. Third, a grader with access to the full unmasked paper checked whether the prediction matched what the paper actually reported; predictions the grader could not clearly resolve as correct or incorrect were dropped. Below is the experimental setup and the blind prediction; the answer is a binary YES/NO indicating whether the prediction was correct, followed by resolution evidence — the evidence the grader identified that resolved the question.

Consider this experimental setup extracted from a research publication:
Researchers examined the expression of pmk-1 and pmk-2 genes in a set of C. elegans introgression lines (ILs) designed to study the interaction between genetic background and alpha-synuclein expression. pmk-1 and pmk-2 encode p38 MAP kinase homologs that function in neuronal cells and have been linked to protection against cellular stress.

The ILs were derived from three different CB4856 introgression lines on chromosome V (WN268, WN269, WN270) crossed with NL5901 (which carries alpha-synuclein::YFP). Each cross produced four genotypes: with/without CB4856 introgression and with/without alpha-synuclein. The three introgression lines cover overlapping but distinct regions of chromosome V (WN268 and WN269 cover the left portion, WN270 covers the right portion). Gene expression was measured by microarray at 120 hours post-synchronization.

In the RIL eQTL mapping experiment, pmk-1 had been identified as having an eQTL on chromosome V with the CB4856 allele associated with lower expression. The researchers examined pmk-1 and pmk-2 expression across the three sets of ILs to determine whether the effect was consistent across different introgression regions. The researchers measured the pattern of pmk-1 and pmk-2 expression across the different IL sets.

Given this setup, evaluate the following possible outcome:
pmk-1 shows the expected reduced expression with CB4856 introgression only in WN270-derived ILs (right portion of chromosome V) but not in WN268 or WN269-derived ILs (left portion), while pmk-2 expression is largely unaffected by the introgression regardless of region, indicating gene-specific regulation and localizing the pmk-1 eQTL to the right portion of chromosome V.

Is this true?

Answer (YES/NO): NO